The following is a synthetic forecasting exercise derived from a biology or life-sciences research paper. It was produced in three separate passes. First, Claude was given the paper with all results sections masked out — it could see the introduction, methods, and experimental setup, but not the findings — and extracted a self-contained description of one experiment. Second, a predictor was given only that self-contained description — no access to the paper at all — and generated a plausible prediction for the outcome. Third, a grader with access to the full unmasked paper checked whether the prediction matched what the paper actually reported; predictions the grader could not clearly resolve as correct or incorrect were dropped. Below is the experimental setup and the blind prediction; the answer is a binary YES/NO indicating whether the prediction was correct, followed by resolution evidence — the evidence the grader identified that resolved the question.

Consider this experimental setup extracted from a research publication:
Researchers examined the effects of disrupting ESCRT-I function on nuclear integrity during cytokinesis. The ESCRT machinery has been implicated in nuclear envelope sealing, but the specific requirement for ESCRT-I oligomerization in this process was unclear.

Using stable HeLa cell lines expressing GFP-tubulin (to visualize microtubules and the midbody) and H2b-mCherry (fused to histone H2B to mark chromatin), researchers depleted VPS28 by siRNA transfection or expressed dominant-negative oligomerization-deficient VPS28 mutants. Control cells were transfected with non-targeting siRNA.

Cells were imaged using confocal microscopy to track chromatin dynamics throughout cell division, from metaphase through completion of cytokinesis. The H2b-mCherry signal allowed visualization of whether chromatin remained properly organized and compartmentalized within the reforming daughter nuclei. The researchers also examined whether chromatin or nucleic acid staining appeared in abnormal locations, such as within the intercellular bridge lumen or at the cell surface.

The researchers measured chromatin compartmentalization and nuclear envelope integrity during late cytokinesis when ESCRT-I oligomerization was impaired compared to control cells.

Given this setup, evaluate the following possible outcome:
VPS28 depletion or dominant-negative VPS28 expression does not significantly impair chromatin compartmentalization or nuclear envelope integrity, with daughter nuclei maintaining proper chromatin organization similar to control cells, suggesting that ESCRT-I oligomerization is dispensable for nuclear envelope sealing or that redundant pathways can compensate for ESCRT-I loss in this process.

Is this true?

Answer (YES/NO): NO